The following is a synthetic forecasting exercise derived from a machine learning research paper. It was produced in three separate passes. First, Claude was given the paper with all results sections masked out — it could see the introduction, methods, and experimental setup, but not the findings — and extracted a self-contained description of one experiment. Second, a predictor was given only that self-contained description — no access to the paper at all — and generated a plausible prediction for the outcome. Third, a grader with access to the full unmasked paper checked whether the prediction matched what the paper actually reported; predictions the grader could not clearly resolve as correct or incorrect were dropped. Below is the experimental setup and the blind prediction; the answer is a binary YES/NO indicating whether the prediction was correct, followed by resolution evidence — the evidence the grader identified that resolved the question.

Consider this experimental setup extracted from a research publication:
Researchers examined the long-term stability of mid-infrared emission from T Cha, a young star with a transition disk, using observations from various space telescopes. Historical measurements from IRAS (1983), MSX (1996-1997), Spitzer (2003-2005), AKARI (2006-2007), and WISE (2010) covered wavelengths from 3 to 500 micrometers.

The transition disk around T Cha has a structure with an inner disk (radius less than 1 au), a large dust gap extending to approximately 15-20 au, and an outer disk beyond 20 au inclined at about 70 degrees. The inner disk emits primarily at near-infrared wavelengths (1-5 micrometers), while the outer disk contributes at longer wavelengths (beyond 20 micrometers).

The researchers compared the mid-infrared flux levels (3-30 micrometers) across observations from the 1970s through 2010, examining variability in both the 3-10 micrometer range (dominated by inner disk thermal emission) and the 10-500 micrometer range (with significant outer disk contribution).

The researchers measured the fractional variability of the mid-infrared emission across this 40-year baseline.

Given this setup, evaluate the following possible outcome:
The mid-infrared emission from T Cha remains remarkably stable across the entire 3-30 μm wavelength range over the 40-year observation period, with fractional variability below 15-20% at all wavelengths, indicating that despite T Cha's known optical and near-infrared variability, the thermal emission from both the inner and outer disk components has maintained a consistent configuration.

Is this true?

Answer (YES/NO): NO